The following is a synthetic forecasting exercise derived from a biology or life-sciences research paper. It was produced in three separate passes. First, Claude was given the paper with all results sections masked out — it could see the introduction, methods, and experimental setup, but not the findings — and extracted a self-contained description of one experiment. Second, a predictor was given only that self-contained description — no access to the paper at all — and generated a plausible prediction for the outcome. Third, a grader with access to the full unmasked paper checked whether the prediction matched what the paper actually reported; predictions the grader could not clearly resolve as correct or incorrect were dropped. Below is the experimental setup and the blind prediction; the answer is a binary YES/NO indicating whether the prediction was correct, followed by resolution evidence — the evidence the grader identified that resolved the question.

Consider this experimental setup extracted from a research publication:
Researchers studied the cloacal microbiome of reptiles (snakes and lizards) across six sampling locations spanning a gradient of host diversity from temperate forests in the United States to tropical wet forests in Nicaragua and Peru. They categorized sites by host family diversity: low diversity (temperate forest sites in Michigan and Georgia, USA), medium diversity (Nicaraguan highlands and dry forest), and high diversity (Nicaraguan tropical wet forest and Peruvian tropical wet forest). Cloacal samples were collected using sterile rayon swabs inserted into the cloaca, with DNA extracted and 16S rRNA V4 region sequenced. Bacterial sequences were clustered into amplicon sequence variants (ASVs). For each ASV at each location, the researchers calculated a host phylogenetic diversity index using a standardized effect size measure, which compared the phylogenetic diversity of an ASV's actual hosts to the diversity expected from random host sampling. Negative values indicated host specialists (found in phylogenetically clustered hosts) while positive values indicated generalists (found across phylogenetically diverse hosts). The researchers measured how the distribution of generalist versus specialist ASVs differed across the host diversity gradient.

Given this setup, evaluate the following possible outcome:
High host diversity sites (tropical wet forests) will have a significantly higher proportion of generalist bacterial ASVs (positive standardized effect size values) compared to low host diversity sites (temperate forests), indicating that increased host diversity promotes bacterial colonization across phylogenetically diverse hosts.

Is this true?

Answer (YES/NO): NO